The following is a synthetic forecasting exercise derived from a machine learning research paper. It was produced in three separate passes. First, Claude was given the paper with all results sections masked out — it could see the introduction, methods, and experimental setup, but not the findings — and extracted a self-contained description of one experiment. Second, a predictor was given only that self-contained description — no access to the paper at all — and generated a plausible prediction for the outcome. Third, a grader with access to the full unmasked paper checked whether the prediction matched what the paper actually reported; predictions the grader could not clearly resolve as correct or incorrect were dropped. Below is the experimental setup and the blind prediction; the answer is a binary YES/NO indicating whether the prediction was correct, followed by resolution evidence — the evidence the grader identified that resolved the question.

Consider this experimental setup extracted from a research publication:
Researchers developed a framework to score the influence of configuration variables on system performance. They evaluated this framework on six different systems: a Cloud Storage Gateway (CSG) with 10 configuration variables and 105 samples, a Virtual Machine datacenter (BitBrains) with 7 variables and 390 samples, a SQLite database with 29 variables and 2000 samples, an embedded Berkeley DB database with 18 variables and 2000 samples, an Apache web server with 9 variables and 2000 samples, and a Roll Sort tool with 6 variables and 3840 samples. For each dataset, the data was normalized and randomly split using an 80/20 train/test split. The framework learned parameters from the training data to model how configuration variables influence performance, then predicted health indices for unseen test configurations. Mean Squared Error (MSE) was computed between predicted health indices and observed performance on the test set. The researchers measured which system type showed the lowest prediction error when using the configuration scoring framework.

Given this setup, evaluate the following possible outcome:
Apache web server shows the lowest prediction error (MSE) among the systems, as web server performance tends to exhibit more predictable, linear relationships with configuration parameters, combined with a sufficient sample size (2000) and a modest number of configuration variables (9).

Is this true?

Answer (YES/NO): NO